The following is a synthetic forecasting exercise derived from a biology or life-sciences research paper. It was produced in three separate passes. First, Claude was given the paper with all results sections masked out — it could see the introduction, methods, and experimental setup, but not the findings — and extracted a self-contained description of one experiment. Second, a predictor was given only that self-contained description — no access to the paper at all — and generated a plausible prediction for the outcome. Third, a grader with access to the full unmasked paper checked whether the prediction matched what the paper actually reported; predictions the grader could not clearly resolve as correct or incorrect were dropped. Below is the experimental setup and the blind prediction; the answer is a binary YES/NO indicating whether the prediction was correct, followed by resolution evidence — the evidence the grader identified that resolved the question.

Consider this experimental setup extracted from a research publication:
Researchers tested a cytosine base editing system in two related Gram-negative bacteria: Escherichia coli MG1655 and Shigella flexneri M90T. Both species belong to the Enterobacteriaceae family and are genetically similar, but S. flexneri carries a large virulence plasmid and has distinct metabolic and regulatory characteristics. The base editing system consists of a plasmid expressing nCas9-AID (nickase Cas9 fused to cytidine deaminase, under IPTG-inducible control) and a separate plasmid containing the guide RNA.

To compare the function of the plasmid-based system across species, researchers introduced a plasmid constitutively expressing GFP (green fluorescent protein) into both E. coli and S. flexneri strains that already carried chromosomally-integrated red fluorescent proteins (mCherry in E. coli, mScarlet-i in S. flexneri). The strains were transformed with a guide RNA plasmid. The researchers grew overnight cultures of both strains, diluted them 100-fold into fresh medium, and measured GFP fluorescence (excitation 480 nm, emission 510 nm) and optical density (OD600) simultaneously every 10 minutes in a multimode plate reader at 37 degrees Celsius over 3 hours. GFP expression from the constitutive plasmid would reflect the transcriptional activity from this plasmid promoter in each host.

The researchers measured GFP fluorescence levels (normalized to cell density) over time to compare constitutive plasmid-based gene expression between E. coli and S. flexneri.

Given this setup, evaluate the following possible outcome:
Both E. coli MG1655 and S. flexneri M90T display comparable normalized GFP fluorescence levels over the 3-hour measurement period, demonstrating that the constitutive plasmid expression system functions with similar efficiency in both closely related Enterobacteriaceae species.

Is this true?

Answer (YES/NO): NO